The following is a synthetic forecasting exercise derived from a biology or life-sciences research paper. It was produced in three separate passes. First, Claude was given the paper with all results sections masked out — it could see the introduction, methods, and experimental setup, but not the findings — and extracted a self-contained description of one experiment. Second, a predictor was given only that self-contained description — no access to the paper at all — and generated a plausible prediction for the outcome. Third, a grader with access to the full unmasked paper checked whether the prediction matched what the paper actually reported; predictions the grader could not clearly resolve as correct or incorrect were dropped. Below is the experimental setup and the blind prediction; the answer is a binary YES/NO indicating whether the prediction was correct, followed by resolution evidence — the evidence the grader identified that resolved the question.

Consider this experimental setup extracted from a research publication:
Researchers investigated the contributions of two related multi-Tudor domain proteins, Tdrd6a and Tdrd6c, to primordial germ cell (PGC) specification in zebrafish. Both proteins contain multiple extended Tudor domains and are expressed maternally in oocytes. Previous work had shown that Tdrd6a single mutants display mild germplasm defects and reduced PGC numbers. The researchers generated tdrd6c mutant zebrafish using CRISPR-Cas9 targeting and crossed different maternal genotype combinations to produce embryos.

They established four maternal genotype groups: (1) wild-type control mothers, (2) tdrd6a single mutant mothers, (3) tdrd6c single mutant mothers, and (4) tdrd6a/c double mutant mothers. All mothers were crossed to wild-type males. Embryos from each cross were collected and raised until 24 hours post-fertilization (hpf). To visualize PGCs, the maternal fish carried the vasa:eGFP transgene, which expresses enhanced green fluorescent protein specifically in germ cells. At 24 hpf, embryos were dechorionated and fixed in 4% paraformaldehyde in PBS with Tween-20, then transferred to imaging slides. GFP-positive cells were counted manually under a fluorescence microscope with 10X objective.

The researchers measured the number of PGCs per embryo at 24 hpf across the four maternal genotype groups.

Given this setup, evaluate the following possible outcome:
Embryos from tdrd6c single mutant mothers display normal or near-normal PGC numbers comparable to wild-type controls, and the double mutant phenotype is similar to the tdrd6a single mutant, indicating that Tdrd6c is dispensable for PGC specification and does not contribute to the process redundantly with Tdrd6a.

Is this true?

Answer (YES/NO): NO